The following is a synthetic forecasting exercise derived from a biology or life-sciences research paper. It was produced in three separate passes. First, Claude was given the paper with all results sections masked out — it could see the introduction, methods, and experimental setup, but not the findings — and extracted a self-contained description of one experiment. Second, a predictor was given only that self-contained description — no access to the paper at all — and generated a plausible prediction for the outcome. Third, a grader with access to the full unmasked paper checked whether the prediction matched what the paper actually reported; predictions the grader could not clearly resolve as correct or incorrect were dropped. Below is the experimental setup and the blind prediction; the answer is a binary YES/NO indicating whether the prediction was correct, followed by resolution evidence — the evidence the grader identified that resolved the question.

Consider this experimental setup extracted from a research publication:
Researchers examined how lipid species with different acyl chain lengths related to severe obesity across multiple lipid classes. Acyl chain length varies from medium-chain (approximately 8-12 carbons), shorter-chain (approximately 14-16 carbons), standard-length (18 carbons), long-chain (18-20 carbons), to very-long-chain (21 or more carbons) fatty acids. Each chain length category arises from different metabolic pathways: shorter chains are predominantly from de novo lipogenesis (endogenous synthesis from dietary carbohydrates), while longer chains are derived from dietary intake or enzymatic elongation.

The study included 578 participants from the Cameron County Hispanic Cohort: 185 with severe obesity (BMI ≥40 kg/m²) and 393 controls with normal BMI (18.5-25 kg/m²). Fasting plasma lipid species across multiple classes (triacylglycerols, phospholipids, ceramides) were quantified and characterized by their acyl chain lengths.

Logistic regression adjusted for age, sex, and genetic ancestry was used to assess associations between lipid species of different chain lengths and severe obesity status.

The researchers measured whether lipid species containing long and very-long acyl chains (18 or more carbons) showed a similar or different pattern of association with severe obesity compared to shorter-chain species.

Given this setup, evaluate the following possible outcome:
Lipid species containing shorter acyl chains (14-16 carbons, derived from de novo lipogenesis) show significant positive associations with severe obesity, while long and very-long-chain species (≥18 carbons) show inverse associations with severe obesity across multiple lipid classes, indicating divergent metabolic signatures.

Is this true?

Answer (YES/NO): YES